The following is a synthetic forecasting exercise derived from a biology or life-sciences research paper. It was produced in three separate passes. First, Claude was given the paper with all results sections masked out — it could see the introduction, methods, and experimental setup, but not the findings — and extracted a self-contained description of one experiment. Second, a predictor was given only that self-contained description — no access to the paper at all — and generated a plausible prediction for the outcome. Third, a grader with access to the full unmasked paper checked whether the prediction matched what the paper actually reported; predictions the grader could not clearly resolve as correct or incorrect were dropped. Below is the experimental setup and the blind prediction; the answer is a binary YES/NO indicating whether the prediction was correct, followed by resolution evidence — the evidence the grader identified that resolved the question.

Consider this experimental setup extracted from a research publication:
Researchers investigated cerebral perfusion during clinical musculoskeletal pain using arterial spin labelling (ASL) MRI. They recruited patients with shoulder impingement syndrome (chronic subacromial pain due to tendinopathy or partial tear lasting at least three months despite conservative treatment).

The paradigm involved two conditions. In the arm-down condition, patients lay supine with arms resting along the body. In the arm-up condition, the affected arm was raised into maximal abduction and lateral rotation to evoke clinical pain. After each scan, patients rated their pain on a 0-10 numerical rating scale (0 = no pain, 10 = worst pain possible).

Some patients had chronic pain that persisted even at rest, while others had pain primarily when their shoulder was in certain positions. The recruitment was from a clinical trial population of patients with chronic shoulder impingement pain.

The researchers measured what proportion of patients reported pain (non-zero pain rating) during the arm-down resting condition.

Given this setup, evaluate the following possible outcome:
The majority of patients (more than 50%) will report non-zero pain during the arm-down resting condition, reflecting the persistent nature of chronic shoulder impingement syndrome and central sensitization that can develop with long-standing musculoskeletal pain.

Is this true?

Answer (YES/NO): YES